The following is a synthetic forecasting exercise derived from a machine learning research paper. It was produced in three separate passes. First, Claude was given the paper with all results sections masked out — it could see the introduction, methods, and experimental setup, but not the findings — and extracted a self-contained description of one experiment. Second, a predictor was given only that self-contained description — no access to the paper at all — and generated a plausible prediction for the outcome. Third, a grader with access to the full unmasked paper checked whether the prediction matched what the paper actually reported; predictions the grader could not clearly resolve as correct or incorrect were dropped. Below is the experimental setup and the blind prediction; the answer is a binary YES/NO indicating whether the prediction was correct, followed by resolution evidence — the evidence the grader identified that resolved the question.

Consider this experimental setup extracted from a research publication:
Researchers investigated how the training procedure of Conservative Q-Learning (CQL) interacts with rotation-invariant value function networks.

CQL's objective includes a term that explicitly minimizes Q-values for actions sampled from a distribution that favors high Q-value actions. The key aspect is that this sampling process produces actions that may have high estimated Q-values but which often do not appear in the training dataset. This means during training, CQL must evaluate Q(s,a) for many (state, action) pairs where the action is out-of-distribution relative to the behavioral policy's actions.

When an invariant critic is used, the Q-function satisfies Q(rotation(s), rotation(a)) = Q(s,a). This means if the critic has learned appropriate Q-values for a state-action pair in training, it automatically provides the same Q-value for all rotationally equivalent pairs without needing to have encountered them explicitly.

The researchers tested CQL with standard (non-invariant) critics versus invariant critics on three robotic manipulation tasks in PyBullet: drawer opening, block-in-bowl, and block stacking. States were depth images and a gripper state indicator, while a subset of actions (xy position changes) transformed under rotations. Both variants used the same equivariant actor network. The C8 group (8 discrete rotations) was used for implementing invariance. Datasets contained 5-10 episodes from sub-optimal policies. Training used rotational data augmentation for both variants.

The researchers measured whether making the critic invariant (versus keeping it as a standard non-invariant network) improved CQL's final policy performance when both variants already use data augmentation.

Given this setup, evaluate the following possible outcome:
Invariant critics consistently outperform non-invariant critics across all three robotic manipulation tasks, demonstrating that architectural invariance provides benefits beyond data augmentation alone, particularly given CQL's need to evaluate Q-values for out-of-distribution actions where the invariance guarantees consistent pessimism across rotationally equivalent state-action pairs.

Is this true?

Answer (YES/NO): NO